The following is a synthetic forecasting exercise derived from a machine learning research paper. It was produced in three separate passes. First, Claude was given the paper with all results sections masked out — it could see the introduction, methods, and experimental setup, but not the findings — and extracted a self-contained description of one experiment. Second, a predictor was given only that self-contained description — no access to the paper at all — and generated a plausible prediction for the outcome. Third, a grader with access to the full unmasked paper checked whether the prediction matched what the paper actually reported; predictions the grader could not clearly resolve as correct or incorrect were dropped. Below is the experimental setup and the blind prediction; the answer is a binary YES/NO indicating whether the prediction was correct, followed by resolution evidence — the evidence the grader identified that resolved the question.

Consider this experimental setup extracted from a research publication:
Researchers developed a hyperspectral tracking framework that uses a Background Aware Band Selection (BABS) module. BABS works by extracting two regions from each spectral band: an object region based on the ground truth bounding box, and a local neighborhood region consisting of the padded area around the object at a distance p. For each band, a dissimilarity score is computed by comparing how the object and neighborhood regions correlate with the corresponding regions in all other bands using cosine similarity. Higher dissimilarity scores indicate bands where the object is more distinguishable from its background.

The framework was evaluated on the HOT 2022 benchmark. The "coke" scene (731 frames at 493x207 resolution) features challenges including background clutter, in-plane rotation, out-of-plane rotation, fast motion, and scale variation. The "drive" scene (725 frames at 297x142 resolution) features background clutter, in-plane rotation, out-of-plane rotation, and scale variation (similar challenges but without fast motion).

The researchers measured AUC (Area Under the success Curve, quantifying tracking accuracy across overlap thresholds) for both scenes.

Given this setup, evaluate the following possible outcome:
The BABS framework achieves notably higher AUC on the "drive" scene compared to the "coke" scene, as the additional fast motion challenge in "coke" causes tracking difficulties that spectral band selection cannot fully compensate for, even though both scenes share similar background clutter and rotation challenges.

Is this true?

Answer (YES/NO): YES